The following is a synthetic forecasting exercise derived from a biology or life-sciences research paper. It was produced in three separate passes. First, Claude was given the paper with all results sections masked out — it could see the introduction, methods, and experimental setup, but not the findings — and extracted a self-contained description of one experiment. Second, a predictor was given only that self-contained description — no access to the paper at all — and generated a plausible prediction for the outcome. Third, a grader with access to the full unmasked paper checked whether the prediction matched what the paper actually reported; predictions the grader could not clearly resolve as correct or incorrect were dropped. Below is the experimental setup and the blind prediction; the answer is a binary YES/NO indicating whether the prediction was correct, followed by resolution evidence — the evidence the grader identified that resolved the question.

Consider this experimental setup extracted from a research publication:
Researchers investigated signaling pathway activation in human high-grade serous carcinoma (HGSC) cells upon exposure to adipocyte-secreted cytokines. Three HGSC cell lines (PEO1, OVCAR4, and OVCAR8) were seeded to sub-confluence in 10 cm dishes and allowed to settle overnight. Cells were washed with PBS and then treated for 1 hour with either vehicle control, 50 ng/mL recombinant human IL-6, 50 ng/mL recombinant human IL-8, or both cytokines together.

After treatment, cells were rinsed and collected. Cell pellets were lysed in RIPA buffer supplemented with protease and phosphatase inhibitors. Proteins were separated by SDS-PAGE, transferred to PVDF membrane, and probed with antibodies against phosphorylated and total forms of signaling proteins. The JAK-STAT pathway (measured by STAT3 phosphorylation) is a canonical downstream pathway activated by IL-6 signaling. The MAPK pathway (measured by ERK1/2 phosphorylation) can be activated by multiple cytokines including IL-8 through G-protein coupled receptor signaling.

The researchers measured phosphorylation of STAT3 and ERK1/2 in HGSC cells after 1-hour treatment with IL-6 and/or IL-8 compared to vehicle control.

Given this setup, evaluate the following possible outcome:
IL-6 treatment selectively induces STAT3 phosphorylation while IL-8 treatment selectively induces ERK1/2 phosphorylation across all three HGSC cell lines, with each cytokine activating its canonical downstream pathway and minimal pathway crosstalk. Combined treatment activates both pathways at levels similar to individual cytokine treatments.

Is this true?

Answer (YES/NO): NO